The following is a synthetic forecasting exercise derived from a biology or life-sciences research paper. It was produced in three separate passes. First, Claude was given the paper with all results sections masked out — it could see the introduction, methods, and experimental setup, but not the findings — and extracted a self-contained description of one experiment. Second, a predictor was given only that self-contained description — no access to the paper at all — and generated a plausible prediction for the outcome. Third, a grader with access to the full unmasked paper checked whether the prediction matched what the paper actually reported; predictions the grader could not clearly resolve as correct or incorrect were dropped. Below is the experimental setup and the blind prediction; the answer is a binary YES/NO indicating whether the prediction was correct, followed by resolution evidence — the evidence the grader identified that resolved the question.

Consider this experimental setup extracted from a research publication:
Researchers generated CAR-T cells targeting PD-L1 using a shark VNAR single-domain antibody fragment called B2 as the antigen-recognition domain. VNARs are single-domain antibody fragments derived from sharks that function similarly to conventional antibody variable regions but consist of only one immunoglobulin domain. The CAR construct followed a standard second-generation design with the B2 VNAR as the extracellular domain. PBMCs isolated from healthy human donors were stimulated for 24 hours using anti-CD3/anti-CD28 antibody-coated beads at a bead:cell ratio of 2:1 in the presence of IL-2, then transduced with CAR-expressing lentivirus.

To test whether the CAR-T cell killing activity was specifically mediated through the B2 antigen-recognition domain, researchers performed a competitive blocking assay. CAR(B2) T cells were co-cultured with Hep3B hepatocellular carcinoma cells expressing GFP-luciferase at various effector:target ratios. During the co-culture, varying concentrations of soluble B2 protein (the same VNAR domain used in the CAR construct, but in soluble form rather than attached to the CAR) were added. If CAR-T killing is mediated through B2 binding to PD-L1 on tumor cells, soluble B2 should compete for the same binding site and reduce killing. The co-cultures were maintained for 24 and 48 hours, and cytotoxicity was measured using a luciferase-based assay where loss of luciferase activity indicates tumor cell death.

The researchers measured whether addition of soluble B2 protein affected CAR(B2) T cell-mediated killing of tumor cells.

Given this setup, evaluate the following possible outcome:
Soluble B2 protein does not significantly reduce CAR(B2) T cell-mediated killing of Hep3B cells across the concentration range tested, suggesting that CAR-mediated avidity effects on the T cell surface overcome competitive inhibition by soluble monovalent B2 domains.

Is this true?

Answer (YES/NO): NO